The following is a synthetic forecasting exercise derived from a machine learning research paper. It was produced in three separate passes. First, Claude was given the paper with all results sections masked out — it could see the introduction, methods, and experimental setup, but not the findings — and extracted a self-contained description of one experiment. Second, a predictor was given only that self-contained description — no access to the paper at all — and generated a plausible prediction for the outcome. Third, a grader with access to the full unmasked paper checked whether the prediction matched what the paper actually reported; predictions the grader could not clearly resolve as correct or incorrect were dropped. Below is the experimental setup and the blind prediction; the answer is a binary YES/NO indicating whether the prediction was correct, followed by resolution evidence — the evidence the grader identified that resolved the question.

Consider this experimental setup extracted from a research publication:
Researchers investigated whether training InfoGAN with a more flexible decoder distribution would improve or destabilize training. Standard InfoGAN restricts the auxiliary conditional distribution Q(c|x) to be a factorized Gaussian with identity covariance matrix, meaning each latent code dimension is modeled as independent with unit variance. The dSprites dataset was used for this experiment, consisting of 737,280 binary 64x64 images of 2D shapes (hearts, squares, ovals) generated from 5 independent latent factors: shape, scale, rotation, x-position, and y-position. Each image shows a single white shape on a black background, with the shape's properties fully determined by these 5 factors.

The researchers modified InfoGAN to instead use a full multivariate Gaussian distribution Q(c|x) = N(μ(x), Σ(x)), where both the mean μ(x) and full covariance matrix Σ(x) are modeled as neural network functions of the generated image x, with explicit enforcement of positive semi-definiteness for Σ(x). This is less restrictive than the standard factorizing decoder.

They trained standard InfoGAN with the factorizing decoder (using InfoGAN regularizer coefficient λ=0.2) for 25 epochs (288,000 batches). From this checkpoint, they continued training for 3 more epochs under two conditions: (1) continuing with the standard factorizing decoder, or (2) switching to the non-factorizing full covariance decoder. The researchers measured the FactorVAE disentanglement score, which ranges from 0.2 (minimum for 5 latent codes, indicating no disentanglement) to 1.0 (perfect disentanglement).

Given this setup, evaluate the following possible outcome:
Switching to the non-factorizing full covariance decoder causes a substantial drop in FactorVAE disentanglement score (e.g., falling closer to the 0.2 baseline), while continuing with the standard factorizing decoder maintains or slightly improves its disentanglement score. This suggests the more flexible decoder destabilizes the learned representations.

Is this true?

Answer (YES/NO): YES